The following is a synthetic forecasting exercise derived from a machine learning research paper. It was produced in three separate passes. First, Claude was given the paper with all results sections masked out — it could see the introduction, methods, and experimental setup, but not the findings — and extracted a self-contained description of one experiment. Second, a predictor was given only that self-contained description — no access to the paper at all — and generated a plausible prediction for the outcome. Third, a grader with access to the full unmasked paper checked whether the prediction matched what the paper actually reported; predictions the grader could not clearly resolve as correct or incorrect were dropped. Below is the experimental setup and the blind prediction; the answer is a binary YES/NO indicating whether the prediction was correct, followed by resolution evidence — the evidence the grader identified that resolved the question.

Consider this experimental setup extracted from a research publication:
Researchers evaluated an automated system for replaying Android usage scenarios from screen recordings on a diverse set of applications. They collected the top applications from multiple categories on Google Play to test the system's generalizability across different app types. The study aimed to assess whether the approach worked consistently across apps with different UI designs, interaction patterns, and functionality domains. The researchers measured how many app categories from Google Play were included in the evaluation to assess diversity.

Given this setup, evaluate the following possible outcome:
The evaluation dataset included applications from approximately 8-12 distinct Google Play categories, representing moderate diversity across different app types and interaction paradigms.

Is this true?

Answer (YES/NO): NO